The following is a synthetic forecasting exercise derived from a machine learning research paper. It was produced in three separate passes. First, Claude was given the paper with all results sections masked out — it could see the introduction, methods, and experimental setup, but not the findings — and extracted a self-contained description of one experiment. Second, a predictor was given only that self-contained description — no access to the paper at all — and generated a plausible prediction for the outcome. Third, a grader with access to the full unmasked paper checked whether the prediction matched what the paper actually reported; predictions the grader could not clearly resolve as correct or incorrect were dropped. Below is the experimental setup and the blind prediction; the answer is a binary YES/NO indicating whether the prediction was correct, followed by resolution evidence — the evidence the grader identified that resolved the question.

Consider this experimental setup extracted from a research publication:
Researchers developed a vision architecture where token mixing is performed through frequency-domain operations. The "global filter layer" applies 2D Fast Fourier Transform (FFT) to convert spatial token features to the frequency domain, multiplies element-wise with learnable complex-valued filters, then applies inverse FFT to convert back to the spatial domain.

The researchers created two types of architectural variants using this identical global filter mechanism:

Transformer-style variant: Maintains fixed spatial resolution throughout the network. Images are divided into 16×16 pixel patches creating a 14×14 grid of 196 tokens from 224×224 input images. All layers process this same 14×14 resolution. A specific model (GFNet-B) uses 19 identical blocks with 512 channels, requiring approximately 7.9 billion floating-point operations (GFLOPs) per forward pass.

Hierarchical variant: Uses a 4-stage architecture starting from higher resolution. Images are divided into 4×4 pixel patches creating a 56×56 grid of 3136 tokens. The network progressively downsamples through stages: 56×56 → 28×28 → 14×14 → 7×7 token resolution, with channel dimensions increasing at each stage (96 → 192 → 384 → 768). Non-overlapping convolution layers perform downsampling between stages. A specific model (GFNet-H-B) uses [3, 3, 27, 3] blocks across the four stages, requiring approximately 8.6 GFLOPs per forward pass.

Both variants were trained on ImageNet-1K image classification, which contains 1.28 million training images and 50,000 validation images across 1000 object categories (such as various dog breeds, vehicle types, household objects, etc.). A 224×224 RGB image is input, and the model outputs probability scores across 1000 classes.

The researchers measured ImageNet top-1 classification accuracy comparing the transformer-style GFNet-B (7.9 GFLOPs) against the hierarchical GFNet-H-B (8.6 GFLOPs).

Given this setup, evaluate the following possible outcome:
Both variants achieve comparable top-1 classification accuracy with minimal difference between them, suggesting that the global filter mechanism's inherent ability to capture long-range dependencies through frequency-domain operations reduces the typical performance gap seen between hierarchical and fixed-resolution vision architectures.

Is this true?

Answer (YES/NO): NO